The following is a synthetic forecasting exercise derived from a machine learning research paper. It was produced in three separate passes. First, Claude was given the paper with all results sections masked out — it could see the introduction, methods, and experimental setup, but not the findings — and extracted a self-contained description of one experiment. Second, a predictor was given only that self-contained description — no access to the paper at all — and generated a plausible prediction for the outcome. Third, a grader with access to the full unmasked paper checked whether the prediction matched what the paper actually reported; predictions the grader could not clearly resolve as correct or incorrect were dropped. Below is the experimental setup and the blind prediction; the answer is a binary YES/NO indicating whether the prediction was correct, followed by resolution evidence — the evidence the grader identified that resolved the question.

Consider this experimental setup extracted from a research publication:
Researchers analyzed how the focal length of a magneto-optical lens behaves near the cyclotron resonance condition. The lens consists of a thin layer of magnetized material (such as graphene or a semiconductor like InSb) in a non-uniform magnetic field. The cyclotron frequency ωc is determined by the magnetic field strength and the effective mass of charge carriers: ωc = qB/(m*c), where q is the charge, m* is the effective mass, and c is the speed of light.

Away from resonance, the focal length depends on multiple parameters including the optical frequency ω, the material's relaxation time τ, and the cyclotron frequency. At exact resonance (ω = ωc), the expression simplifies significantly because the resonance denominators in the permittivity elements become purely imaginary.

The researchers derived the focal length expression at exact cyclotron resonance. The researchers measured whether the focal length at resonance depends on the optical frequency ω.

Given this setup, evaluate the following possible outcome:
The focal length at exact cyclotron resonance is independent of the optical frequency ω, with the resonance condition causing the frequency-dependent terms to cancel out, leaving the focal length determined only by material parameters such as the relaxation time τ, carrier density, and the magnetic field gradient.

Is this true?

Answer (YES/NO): YES